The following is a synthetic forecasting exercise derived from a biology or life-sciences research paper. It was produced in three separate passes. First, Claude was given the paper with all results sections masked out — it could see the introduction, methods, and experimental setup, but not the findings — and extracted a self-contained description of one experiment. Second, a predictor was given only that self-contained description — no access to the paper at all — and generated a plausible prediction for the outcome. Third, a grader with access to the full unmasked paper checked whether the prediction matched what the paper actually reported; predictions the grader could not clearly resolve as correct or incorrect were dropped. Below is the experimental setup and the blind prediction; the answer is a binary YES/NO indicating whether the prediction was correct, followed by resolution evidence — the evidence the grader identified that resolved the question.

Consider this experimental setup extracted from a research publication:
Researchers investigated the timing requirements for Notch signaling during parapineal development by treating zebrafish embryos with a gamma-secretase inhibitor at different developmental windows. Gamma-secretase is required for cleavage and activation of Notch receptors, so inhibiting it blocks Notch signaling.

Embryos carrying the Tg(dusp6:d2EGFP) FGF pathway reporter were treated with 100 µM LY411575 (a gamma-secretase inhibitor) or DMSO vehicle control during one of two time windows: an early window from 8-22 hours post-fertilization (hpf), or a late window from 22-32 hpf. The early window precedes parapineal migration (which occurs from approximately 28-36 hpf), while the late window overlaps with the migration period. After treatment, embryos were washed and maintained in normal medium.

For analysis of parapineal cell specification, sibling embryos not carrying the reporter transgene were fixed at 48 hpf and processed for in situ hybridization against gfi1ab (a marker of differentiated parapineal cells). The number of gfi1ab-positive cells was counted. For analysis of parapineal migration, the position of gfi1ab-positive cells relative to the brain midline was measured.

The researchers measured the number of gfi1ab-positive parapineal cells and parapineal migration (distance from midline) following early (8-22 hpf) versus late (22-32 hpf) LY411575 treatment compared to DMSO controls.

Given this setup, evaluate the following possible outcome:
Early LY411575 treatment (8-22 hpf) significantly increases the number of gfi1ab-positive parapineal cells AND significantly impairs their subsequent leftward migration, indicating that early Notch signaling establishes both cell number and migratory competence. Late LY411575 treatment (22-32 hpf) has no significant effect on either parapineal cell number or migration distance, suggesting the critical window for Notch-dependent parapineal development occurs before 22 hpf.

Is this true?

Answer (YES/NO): NO